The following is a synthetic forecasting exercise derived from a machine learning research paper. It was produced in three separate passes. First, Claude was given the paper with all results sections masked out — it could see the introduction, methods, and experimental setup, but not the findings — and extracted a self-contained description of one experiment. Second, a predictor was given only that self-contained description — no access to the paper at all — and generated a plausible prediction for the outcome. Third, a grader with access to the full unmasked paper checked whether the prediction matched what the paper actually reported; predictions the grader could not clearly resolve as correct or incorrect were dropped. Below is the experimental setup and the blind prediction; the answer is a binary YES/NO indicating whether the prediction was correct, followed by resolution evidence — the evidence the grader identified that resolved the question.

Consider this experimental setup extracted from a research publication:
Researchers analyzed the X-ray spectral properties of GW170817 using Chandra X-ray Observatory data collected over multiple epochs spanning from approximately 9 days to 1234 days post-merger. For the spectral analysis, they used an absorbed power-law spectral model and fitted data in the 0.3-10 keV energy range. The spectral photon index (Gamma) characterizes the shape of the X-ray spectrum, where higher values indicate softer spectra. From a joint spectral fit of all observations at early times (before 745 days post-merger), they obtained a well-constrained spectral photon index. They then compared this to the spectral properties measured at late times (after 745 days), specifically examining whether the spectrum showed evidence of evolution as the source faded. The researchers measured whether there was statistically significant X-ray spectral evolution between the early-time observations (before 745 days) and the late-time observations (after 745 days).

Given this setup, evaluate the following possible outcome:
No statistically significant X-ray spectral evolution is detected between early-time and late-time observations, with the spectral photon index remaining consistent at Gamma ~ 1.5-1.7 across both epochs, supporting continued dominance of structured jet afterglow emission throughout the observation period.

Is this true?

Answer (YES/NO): NO